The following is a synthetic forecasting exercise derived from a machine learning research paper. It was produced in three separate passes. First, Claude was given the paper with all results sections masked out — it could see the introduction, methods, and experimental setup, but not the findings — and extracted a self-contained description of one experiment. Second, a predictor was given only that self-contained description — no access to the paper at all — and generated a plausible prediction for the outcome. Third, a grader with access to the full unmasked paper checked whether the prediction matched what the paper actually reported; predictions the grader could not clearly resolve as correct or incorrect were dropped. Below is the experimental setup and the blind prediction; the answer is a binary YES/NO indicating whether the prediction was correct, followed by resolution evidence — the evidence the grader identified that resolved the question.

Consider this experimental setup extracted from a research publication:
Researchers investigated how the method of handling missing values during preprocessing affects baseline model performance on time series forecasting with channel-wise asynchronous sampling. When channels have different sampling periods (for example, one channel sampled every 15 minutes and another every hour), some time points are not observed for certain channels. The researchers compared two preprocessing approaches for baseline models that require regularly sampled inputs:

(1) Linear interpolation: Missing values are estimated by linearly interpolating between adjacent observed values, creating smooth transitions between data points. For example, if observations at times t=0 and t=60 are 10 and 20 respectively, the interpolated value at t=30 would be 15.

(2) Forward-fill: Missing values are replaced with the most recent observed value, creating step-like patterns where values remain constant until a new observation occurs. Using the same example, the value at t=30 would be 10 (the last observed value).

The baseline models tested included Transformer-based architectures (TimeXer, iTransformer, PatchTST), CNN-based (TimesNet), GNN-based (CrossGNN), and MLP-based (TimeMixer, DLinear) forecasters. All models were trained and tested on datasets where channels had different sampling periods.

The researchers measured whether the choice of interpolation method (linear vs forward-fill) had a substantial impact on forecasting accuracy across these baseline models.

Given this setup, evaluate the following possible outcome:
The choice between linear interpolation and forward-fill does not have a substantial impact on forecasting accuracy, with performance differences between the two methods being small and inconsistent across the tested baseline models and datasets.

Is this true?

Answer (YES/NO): YES